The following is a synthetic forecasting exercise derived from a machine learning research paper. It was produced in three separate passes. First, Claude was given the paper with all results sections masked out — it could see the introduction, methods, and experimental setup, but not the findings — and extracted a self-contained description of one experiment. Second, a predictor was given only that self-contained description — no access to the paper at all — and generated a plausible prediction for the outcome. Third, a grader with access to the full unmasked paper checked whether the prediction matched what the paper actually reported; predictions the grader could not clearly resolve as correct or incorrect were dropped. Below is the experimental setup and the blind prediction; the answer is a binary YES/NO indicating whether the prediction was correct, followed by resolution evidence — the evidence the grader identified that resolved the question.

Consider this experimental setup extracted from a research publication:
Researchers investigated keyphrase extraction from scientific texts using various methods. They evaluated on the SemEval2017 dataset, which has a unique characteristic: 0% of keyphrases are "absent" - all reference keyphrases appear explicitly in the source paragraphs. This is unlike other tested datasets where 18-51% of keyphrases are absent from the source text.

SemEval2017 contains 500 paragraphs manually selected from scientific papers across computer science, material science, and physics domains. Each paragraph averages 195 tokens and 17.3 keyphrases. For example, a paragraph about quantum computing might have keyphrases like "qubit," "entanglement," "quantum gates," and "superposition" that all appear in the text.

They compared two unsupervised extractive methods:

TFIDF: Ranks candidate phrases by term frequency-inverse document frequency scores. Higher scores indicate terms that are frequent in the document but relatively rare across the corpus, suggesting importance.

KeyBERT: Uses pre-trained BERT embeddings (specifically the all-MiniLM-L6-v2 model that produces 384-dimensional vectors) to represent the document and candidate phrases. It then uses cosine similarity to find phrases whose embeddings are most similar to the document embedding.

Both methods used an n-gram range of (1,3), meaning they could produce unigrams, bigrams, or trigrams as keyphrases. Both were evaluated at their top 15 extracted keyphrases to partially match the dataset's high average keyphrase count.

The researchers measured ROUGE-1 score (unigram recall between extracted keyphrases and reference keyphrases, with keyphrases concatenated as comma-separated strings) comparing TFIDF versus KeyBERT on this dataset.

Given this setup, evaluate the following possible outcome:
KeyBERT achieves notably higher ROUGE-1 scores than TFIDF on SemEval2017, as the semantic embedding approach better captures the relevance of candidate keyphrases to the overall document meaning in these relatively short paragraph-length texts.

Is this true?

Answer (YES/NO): NO